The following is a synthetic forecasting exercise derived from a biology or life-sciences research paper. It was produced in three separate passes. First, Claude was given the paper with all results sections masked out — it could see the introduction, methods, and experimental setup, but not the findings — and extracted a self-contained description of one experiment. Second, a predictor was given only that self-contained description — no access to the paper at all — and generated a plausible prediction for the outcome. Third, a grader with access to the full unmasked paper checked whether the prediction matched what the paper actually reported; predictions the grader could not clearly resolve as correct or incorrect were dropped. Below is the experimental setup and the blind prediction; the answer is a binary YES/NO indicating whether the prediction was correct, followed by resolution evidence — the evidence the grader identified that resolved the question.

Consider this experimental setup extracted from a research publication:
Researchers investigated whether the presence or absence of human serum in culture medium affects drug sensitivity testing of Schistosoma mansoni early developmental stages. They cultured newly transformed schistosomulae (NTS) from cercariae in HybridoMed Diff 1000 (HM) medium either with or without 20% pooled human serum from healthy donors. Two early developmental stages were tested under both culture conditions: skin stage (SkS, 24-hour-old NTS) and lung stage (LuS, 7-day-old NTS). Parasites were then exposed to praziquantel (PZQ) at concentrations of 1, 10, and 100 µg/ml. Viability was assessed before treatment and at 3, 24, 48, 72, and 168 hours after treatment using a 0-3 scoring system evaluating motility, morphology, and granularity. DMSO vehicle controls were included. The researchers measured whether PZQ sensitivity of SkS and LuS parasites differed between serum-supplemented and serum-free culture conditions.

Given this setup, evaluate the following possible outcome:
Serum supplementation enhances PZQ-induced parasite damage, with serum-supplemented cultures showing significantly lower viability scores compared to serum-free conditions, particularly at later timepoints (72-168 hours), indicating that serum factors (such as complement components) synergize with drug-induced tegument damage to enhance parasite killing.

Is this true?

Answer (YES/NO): NO